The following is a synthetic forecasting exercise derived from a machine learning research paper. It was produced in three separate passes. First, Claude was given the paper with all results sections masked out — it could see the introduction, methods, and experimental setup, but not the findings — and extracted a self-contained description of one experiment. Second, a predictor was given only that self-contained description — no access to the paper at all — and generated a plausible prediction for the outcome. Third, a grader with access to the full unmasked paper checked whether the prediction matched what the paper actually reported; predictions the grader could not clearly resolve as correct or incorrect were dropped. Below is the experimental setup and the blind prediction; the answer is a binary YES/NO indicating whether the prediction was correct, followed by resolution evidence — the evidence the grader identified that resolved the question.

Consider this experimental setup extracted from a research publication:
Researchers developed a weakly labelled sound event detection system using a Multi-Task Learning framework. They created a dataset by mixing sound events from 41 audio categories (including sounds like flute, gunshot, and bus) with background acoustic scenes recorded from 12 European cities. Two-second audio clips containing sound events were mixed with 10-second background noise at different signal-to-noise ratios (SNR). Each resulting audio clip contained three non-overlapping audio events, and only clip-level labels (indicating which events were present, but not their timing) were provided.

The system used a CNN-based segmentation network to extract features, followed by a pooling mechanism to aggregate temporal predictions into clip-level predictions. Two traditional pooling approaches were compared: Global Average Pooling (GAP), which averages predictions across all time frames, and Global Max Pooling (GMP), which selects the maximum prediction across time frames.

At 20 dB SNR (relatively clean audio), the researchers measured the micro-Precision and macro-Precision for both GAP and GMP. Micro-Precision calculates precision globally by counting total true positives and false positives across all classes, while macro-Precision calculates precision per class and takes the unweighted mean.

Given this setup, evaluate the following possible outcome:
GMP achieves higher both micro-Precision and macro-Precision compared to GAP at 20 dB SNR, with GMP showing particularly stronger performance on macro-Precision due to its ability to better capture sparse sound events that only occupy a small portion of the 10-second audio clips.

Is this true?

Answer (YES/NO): NO